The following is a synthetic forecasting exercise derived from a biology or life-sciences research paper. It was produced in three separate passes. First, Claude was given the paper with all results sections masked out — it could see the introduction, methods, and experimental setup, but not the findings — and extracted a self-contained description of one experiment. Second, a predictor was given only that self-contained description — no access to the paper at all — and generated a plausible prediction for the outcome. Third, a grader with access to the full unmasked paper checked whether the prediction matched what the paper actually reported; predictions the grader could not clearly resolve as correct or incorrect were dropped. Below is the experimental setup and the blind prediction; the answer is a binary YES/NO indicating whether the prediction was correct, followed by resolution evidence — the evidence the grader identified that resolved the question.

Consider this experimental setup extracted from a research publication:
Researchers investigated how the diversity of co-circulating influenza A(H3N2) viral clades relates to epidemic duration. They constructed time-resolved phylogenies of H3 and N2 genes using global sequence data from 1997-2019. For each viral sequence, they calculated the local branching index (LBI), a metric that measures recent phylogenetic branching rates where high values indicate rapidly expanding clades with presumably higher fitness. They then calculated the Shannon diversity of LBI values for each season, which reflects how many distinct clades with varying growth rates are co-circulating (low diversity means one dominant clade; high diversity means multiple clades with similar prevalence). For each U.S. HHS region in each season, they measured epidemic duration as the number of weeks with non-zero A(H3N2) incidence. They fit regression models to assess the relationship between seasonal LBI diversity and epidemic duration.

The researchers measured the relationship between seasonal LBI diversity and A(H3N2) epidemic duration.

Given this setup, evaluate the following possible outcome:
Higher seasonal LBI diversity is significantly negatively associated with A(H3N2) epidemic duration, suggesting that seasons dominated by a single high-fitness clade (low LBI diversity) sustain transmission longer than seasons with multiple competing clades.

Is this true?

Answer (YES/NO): NO